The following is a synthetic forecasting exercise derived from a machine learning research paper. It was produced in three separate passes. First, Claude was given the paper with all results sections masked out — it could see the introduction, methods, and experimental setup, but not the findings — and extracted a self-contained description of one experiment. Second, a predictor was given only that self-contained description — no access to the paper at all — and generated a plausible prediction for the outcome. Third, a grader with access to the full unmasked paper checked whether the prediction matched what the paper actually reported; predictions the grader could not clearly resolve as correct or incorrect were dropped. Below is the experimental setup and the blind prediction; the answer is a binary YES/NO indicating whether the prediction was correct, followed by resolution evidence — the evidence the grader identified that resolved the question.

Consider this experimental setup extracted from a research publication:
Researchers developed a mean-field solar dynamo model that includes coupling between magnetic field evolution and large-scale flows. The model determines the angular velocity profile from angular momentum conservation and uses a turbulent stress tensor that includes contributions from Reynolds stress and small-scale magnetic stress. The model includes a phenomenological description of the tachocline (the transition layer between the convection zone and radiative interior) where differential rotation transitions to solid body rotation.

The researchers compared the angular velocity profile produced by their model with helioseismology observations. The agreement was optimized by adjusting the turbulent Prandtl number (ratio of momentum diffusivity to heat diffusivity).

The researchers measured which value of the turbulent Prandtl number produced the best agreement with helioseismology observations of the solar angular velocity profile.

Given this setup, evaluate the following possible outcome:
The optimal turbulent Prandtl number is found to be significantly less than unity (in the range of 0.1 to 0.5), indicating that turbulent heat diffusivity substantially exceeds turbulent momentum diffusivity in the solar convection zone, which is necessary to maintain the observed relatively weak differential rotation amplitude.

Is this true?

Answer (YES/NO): NO